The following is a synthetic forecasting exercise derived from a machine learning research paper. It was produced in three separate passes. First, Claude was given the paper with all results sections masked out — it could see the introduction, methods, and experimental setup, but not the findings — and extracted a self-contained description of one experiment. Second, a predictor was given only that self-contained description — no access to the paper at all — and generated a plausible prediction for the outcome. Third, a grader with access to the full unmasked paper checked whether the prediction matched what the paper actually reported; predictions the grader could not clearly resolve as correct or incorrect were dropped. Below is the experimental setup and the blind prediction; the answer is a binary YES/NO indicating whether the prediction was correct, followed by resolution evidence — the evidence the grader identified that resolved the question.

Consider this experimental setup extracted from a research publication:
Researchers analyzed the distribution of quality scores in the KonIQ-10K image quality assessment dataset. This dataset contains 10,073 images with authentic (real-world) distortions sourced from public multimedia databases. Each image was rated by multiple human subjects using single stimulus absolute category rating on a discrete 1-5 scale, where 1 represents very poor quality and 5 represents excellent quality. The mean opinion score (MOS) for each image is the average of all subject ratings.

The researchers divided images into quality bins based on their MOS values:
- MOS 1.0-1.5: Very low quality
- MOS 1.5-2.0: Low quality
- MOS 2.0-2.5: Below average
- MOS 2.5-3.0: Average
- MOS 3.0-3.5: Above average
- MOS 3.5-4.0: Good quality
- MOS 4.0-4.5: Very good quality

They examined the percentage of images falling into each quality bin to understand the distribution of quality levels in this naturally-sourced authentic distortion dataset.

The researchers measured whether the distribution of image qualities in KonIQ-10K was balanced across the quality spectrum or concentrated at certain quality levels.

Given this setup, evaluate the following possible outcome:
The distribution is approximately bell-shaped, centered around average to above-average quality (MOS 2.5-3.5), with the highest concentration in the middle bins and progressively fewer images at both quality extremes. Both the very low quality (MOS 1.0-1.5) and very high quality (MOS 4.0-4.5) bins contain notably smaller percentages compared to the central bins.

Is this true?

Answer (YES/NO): NO